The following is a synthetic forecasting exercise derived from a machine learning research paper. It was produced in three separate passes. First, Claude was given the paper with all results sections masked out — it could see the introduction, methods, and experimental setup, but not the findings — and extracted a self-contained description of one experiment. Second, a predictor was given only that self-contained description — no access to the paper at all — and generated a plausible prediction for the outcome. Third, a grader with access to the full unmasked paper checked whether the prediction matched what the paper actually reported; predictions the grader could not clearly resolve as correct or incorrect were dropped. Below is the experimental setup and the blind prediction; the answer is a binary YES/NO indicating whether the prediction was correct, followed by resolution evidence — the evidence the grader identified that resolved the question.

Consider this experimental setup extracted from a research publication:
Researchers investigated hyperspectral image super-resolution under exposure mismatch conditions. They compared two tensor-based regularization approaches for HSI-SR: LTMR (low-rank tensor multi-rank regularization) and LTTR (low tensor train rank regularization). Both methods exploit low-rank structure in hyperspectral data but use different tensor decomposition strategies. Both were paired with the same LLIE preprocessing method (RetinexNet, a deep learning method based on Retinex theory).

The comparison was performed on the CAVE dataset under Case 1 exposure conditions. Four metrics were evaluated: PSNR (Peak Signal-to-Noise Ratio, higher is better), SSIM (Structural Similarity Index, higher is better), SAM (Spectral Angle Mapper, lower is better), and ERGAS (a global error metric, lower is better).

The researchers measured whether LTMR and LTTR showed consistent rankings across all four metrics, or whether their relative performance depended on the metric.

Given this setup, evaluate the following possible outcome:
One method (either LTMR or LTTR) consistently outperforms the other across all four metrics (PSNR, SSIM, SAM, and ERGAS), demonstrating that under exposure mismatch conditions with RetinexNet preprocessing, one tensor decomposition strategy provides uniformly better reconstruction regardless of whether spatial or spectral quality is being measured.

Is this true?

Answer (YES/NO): NO